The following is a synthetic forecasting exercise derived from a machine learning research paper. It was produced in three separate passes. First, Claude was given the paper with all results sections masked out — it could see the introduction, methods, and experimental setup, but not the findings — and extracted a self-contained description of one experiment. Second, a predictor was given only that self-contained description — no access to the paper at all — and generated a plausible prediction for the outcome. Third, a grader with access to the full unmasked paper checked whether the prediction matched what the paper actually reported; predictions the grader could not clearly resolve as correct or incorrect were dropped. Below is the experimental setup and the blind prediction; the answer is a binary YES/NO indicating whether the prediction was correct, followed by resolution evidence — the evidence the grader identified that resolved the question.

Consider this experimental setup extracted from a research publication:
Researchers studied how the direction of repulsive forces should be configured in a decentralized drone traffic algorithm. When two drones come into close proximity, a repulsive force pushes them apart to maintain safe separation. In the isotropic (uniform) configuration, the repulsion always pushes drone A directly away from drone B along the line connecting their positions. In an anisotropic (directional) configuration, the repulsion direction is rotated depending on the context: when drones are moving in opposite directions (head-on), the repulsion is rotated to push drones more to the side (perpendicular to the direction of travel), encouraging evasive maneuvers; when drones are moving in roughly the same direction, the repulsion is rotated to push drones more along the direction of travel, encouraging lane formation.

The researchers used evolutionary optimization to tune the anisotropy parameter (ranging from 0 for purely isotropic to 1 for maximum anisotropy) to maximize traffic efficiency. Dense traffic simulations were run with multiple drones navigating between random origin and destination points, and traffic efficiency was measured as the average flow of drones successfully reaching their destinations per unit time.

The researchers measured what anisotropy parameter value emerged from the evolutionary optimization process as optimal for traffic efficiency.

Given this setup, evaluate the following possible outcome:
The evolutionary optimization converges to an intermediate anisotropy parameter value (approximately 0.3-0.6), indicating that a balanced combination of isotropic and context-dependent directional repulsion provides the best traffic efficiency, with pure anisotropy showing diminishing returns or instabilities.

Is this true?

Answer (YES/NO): YES